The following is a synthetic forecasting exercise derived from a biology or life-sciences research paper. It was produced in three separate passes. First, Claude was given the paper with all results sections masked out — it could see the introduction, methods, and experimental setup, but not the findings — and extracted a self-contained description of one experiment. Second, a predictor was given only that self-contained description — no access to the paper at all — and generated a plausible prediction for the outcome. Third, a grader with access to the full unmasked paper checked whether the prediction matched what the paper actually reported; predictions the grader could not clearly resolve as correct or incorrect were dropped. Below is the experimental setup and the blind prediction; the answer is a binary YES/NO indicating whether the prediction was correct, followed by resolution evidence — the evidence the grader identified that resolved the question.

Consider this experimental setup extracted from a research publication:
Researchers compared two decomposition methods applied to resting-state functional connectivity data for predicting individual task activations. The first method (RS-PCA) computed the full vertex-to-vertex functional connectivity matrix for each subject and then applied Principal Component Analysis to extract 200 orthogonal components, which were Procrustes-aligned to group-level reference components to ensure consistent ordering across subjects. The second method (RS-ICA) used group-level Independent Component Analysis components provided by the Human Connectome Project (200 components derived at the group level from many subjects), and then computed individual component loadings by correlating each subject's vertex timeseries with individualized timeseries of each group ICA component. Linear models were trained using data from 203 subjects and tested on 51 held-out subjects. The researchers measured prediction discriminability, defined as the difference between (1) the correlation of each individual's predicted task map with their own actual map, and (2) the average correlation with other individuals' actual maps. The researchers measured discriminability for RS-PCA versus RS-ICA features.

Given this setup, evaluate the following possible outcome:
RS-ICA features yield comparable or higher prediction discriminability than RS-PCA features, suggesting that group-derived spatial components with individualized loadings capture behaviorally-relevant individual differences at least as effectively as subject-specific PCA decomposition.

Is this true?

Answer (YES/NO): YES